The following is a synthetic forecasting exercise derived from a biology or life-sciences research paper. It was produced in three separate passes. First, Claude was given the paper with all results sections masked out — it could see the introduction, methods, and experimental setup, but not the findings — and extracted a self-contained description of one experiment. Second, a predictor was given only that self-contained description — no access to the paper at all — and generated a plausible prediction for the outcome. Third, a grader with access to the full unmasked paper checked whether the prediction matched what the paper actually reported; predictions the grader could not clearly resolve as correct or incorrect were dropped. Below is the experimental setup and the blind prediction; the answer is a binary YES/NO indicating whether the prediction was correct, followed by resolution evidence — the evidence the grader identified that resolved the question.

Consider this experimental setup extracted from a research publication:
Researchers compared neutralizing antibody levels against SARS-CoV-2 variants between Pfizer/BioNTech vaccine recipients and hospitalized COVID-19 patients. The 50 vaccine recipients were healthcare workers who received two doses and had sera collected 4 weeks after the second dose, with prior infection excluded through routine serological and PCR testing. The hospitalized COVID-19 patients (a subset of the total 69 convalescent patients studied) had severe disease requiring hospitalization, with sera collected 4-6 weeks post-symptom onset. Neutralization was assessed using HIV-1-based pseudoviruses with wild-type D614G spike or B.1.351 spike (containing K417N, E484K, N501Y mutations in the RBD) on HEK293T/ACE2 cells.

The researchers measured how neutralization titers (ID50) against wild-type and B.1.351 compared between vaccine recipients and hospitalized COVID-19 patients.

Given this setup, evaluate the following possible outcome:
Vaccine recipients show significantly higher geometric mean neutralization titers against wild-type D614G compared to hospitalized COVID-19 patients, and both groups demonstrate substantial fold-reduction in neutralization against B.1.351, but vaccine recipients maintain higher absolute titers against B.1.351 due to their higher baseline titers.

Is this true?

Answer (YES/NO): NO